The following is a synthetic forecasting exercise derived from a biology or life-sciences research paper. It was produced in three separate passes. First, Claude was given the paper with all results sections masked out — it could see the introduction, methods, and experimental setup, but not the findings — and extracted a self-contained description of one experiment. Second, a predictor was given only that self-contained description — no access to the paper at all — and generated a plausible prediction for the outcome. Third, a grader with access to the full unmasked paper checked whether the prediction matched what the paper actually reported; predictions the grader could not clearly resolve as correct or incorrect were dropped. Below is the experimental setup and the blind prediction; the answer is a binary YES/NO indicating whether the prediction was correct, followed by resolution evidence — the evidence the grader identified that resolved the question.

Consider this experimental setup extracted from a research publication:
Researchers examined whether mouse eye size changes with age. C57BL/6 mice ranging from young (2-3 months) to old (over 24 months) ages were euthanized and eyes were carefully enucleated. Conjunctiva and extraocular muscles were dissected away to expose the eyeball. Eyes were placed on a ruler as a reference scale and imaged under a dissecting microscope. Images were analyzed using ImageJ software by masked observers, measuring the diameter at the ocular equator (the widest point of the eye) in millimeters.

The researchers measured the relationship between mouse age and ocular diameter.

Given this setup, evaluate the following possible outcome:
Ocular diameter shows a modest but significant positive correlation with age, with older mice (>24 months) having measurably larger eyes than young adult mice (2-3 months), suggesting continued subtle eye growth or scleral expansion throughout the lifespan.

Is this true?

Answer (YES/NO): YES